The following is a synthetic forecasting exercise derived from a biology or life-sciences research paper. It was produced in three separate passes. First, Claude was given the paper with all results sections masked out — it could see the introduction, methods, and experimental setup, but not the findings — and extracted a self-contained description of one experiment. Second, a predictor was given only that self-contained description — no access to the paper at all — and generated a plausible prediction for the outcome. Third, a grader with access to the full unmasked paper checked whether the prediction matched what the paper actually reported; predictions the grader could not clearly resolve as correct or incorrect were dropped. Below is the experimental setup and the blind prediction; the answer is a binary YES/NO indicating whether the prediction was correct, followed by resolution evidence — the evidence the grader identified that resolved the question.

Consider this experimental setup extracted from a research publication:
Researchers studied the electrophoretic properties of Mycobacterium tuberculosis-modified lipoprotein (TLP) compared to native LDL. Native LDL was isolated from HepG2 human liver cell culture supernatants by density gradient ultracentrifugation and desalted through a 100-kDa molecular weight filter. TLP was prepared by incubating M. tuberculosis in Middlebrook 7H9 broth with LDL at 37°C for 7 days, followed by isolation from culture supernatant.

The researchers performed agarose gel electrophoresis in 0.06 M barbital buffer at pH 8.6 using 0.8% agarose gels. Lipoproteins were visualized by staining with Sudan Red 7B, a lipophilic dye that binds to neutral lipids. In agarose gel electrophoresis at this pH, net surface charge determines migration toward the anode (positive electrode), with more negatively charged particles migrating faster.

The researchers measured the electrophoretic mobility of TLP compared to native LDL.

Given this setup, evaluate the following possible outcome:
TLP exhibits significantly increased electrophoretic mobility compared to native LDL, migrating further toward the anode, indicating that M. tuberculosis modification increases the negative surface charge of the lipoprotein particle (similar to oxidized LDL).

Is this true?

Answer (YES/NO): NO